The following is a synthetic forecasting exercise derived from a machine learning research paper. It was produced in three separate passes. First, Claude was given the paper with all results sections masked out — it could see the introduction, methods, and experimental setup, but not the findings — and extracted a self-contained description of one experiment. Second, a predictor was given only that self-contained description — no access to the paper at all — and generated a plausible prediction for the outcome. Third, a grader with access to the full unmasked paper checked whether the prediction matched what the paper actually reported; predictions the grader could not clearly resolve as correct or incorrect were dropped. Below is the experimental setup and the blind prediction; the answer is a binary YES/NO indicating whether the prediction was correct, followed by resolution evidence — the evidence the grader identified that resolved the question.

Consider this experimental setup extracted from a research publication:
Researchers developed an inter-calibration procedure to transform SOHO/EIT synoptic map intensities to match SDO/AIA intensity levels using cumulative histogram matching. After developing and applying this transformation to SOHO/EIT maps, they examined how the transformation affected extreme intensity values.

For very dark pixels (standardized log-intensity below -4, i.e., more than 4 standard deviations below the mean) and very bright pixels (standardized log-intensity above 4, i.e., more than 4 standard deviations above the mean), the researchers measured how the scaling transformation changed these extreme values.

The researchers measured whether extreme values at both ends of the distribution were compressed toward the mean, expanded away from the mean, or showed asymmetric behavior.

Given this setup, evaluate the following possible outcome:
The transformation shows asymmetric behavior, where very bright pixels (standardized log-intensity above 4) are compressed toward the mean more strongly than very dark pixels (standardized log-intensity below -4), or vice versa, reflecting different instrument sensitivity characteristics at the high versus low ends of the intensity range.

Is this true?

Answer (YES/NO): NO